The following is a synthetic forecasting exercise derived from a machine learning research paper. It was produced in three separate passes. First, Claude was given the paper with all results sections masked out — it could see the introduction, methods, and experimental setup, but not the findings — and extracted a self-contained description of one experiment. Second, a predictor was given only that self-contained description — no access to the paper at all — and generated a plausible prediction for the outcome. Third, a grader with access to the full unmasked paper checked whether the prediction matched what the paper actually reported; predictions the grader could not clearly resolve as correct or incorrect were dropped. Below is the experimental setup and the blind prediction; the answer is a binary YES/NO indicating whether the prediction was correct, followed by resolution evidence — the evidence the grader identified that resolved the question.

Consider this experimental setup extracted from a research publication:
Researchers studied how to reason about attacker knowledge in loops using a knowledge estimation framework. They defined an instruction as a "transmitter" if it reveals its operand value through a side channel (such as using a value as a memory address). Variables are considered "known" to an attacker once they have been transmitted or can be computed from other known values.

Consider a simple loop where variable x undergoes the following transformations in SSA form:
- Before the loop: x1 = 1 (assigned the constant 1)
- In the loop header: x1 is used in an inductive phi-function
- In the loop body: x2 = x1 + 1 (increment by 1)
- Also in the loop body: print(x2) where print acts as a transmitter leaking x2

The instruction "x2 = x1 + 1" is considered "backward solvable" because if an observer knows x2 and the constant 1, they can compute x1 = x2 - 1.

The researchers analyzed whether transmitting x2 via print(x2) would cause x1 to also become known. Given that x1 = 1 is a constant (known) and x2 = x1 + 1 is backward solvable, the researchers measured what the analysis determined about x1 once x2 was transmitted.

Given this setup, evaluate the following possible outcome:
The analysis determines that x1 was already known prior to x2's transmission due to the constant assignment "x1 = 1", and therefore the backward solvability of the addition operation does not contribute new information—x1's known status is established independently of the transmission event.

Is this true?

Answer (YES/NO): NO